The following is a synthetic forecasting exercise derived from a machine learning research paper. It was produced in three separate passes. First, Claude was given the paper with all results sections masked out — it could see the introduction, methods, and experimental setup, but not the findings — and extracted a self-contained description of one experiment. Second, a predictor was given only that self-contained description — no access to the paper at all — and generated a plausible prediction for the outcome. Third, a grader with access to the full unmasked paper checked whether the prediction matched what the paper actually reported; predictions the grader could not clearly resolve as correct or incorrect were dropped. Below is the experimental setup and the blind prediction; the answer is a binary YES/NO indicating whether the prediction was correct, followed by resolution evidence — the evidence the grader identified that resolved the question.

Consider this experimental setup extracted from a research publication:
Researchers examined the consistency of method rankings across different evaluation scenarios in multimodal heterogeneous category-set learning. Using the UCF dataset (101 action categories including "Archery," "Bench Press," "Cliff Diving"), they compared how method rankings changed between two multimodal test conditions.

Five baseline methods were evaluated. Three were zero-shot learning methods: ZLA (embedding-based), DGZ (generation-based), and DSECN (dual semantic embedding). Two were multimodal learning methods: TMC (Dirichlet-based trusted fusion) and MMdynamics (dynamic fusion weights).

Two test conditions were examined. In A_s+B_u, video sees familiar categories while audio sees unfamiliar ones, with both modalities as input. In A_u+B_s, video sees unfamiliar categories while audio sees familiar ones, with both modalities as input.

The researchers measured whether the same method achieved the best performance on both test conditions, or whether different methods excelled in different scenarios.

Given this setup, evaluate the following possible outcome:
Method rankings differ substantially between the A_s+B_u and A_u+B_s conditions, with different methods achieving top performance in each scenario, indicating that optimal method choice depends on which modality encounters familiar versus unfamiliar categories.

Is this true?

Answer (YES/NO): YES